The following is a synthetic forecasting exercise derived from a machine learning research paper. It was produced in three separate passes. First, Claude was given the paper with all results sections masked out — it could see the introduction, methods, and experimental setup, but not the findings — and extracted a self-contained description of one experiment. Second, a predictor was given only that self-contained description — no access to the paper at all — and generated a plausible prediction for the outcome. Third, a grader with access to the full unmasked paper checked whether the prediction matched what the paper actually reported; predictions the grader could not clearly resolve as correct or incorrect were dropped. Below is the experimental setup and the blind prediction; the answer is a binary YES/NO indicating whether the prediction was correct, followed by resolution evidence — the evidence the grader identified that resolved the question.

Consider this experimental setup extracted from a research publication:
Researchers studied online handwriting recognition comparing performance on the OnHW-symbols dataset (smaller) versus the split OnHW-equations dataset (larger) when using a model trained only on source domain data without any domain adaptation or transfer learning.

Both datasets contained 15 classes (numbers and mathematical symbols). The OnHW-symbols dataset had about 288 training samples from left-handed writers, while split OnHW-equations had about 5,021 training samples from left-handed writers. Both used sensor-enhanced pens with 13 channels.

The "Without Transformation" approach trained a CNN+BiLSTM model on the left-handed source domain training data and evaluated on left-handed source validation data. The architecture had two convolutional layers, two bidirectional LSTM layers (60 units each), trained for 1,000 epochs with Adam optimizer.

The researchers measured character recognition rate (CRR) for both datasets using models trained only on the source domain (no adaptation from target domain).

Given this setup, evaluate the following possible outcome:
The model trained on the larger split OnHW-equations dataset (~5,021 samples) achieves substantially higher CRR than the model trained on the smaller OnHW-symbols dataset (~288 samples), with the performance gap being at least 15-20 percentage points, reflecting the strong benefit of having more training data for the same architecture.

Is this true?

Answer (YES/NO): NO